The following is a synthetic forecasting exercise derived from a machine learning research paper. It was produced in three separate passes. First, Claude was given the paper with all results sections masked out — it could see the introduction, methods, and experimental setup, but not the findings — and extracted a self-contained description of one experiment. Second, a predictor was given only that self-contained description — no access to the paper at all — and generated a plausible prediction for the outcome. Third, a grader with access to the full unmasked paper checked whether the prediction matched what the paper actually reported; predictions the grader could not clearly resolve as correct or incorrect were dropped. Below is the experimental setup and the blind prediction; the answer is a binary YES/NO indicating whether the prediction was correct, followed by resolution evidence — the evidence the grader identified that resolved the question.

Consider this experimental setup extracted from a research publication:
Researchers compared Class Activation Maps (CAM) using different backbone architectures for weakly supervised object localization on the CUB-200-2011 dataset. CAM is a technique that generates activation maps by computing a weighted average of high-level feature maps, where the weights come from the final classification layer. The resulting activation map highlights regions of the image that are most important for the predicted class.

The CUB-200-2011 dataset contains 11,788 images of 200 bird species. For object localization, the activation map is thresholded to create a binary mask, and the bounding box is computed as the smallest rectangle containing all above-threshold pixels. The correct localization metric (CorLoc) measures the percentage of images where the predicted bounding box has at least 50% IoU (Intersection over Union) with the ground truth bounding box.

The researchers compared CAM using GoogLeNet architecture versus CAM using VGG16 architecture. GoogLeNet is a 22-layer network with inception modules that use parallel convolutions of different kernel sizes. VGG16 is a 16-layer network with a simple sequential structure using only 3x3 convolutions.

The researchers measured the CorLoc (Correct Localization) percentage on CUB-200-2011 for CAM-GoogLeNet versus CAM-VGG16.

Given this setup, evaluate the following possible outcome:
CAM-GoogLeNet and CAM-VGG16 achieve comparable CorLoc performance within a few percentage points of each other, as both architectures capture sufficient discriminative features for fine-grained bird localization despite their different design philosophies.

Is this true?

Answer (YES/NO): YES